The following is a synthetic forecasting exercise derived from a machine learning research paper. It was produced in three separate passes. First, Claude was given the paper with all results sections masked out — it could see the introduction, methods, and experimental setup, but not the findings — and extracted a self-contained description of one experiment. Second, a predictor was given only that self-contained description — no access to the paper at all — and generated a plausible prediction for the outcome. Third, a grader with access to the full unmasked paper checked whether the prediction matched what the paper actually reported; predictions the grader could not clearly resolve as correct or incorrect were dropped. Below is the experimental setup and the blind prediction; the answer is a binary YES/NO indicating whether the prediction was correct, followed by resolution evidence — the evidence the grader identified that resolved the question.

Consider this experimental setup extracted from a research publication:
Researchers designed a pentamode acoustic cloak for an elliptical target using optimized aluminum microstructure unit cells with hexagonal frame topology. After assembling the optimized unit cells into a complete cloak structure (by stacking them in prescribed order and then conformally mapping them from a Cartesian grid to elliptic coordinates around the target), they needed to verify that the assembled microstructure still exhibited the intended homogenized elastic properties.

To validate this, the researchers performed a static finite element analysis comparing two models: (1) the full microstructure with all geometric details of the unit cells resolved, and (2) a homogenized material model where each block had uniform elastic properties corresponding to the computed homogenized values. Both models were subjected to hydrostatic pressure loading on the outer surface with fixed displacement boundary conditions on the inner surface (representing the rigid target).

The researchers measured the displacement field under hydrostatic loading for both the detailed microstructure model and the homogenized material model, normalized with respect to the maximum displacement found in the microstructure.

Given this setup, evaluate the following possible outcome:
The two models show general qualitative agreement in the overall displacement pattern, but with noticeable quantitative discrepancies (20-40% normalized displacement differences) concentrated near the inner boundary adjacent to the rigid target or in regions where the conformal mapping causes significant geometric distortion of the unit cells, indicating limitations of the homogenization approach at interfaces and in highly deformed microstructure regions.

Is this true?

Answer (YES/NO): NO